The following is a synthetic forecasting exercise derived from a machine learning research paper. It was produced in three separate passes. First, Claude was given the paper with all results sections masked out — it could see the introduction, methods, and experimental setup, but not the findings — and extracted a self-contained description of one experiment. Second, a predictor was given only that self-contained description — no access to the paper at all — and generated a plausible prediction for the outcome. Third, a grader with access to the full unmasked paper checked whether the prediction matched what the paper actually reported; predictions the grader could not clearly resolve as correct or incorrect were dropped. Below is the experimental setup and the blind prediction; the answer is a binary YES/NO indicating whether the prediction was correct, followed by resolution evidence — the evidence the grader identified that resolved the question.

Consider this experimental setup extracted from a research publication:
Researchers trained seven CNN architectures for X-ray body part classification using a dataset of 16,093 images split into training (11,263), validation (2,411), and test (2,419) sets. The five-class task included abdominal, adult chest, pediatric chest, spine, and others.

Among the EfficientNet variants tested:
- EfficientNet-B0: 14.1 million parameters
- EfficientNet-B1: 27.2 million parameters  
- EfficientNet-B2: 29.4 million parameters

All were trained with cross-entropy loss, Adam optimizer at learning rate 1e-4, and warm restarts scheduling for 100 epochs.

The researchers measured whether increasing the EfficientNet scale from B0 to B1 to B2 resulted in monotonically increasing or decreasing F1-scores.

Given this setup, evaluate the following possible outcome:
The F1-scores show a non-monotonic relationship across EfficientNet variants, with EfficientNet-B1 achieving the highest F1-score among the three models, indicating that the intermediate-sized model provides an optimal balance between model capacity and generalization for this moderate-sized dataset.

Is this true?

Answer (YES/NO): NO